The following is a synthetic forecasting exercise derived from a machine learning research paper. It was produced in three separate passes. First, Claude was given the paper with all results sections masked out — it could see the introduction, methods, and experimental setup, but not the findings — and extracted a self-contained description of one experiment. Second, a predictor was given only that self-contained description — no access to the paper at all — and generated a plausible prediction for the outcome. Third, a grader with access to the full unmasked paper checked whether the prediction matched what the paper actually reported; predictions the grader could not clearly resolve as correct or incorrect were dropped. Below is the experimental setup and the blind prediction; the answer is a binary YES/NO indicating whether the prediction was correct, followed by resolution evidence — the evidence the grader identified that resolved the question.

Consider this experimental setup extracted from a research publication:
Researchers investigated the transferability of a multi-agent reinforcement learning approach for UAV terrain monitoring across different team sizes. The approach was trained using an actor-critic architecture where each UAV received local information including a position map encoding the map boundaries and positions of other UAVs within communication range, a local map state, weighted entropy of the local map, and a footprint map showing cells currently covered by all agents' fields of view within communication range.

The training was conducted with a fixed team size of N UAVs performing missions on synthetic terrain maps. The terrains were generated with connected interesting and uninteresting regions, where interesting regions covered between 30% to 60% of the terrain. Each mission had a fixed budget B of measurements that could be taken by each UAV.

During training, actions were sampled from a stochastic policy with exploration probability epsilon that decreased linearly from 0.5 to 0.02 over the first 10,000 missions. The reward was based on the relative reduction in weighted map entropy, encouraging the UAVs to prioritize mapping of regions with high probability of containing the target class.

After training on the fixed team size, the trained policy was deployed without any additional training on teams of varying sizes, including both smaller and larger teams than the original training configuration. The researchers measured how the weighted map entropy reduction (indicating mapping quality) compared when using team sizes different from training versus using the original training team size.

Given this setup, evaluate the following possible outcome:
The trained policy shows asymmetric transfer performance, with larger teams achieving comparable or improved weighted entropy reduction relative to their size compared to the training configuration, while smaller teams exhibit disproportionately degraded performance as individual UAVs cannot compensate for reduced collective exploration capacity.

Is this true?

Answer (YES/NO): NO